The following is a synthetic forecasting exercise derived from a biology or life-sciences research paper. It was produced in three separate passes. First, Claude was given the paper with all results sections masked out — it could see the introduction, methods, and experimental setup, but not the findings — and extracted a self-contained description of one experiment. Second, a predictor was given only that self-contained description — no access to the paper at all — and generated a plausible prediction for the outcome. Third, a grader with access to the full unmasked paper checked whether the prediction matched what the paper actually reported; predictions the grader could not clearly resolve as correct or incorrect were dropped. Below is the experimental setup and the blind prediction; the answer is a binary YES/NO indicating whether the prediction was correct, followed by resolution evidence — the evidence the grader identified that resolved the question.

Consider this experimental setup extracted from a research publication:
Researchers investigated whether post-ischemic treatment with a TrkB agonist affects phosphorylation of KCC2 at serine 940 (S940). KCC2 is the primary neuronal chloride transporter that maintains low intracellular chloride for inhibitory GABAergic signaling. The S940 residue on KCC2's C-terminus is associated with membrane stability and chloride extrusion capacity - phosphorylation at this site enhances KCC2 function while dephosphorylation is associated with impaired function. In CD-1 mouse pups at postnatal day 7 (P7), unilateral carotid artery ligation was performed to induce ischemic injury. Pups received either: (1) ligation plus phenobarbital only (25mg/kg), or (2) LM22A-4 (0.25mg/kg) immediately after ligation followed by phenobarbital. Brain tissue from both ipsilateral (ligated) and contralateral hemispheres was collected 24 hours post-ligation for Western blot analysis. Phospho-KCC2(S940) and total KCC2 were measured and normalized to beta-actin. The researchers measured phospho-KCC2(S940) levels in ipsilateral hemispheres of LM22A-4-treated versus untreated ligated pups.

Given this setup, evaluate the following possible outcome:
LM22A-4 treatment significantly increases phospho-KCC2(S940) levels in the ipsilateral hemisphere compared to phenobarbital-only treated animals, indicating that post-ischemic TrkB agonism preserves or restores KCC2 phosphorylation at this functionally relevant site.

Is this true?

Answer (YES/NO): YES